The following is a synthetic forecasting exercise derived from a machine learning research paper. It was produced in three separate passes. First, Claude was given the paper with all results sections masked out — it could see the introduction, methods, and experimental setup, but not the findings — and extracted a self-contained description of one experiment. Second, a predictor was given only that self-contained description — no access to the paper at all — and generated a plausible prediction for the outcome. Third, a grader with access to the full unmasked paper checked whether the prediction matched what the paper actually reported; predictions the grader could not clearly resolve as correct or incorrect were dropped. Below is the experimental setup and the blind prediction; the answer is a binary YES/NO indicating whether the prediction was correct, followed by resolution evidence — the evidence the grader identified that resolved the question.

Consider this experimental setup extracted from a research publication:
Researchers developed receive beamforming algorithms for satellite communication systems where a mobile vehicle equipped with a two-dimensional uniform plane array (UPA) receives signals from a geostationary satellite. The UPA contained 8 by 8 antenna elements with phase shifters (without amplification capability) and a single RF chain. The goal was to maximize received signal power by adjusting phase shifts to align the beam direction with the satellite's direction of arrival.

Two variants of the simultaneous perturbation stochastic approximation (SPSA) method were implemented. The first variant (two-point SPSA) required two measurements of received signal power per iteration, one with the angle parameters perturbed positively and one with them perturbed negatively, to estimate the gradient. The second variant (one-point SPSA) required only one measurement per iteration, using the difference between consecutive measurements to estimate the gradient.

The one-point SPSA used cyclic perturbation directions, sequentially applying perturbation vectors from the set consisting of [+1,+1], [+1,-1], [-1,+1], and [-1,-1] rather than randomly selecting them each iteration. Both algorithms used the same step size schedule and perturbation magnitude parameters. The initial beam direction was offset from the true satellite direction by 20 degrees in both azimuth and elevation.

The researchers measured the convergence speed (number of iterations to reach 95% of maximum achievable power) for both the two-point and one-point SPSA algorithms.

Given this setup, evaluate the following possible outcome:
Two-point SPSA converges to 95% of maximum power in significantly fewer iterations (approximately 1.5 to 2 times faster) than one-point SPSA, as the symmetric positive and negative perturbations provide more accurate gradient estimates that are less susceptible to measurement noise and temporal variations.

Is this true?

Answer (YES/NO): NO